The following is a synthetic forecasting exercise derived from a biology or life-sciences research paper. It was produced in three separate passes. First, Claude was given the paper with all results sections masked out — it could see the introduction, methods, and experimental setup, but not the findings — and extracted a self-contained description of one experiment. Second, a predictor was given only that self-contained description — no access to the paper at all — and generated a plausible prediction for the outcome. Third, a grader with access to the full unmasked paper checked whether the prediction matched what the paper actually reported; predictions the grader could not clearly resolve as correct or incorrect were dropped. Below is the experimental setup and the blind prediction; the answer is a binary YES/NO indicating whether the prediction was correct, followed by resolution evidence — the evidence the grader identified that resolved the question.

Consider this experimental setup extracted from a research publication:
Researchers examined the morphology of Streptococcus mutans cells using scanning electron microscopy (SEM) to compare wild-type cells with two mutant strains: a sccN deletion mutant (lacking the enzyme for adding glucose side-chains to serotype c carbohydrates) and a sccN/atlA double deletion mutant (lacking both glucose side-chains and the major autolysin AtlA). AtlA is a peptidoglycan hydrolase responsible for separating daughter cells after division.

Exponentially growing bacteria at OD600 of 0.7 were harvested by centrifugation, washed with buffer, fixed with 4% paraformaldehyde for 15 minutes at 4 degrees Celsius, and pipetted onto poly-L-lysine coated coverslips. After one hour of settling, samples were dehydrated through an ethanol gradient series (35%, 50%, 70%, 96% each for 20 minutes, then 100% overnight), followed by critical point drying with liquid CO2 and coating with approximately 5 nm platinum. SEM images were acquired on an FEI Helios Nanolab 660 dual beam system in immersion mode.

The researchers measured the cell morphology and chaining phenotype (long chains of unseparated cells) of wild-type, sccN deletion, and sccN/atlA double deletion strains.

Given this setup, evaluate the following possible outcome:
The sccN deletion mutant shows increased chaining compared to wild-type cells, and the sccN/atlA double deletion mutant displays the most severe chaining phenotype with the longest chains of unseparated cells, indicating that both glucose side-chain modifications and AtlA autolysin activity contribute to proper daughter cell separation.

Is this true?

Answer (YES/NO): NO